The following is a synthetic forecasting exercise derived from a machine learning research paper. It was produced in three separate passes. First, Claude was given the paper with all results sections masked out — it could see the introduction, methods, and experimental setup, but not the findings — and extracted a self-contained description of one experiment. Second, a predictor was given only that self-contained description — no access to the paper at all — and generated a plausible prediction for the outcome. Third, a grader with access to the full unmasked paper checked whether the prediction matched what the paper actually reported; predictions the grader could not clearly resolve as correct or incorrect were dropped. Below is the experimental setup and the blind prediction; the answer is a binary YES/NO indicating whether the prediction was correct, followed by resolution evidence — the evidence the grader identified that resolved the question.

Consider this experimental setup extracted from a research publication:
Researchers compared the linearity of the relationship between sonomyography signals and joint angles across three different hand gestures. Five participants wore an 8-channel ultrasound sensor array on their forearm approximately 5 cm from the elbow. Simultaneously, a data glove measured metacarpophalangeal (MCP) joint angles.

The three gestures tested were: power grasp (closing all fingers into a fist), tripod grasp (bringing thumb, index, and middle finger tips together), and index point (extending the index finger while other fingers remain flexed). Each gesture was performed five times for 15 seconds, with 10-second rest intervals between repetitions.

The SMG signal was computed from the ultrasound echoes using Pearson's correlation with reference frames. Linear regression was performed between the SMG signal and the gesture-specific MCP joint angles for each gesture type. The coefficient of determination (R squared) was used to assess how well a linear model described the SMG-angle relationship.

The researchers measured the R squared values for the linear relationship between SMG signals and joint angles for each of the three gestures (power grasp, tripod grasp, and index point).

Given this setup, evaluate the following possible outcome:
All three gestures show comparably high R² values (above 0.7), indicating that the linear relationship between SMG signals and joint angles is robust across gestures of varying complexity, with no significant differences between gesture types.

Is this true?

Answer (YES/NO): NO